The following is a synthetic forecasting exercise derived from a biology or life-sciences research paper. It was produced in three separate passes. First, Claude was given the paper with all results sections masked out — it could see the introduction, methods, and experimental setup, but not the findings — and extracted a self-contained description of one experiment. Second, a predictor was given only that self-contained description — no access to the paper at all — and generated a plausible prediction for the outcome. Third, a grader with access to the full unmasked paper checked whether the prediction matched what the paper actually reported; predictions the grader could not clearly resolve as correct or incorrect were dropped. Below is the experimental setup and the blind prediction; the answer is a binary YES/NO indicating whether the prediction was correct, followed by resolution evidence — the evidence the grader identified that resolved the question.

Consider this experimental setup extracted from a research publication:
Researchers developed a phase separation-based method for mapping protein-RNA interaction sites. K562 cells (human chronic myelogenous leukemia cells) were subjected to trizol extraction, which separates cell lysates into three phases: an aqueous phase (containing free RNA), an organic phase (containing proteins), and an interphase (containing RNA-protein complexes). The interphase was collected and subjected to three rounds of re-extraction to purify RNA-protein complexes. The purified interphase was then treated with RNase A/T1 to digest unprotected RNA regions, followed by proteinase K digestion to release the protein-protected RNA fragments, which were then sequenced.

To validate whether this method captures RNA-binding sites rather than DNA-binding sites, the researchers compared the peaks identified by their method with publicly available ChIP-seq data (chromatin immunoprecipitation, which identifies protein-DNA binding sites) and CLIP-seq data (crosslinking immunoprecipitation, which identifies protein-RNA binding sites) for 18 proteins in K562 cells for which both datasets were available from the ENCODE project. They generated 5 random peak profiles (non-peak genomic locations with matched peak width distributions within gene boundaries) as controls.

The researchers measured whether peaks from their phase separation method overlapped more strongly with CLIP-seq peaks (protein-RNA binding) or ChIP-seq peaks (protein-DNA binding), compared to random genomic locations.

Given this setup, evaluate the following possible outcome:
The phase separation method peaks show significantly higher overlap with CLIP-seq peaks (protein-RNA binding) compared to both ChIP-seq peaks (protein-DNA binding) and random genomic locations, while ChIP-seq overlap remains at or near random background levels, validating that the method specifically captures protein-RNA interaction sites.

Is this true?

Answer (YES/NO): YES